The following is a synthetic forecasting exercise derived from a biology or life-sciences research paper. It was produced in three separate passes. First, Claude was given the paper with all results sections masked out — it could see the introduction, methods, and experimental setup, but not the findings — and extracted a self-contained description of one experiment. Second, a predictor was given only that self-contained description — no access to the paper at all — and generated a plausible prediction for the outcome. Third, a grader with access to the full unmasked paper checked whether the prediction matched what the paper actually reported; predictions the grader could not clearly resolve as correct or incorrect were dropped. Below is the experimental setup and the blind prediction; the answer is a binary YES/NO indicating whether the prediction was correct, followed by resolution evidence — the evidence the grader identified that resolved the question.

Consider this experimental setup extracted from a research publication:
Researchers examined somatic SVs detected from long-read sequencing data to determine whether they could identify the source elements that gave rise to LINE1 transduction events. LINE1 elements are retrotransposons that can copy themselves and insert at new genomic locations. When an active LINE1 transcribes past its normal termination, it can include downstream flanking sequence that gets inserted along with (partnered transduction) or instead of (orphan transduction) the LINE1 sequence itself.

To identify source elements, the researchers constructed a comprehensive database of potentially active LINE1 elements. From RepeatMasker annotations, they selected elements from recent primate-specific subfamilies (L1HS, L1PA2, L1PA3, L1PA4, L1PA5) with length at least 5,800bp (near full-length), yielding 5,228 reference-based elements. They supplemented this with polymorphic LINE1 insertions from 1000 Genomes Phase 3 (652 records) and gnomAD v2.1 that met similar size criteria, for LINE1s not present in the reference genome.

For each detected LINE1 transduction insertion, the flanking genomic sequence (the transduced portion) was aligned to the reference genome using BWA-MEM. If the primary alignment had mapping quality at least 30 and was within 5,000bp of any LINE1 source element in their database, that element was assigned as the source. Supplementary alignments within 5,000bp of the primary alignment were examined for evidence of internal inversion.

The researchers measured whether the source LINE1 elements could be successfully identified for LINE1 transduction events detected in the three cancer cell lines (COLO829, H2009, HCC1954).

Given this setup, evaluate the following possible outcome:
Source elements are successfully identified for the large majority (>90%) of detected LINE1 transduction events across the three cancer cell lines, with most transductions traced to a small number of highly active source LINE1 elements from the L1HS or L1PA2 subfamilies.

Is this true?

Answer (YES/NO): YES